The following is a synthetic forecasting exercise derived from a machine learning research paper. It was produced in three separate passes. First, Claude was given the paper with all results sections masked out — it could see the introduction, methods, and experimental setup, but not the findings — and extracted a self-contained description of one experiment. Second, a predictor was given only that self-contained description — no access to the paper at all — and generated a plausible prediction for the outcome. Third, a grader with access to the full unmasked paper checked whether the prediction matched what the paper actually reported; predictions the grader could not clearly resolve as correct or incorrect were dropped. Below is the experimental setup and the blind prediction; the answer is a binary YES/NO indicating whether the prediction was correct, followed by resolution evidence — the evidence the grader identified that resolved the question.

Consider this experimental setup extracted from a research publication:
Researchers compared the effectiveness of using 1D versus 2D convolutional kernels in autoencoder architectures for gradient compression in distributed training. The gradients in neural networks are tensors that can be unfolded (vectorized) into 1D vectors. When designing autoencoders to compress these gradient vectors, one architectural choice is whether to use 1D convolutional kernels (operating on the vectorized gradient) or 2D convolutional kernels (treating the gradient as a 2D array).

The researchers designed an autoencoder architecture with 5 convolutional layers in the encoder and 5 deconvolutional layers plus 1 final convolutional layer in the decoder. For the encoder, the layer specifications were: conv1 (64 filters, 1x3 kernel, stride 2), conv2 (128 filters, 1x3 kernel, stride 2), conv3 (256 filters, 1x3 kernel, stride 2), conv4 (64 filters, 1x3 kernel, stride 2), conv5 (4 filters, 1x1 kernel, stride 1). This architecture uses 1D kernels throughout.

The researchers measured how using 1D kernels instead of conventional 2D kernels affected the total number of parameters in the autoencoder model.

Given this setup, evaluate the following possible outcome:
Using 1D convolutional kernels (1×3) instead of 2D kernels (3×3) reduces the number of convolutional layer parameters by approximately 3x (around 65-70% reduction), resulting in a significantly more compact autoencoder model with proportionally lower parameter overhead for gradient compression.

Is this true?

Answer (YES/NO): NO